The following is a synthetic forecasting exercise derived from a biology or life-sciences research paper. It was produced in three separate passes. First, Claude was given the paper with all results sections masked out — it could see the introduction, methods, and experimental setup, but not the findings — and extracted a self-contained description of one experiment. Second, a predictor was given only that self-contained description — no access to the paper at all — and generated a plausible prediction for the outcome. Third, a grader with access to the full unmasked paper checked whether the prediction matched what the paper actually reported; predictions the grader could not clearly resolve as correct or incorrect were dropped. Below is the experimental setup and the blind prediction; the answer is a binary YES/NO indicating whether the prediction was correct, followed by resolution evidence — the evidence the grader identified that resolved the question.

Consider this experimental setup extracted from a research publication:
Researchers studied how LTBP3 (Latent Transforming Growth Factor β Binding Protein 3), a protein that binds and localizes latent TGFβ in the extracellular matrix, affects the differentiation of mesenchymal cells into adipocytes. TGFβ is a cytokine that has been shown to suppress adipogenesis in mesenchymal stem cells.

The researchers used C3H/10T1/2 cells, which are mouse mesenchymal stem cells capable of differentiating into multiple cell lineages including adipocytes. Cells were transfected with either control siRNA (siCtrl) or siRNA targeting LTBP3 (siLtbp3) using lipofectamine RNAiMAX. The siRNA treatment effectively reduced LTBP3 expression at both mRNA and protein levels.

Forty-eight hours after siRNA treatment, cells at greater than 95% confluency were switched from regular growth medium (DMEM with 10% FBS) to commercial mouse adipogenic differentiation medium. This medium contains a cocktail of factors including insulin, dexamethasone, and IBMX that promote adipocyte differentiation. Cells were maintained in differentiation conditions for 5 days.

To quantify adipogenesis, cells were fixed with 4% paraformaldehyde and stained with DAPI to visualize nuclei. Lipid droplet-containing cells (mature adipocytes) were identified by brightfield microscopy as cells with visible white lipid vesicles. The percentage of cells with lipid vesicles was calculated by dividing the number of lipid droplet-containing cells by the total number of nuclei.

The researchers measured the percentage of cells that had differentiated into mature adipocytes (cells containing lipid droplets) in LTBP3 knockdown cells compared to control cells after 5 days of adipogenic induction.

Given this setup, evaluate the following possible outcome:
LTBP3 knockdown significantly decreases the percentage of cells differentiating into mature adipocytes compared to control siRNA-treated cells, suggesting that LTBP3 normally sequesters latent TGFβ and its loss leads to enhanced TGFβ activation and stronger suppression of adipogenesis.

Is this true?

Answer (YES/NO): YES